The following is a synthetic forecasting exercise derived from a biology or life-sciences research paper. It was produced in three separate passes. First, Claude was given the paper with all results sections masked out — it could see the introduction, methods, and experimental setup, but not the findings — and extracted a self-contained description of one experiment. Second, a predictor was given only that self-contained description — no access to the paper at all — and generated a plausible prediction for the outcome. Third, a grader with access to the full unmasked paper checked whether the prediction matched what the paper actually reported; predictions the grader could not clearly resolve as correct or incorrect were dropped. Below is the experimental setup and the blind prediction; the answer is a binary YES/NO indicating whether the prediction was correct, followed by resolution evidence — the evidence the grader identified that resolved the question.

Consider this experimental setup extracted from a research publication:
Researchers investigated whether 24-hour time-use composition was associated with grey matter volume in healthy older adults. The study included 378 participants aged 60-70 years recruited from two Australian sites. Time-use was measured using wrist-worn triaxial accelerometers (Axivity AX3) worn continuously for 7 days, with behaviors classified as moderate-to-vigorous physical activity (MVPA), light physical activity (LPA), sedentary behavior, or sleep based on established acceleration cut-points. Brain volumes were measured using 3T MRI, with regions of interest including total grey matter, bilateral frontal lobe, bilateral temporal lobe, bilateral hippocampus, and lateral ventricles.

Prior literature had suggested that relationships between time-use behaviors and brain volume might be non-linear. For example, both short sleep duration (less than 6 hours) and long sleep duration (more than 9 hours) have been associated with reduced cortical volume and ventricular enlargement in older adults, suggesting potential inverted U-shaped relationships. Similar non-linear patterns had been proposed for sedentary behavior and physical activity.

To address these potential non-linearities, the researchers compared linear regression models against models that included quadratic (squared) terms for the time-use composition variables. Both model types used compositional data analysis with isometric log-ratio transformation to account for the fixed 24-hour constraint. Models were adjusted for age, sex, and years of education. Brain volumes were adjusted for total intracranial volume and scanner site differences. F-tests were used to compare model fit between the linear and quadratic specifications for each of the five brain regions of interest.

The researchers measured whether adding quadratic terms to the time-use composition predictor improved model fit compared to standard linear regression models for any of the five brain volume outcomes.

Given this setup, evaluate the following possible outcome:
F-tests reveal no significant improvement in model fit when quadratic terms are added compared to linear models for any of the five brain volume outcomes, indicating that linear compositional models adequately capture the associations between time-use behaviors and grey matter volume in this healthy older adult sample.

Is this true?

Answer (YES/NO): YES